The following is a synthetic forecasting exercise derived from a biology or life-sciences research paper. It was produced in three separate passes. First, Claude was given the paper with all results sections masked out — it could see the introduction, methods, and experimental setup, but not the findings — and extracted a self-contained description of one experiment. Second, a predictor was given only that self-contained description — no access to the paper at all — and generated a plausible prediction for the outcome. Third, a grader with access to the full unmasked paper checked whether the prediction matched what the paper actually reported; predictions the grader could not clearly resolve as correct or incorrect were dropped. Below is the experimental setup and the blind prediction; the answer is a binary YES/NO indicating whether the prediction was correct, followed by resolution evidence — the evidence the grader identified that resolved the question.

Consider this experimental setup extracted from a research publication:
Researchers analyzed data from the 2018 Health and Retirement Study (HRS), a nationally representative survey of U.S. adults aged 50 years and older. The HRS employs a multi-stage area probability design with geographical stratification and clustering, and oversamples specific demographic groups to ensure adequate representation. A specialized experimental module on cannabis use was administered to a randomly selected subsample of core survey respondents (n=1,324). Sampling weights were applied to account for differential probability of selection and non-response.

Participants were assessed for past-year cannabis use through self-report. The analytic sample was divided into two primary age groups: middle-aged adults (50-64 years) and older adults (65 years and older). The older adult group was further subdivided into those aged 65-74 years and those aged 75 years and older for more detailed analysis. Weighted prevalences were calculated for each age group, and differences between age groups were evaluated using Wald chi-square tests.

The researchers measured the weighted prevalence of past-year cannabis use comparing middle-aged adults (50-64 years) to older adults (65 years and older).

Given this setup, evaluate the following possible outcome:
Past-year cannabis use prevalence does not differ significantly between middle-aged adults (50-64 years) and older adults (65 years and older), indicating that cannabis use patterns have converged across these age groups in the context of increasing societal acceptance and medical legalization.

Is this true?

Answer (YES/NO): NO